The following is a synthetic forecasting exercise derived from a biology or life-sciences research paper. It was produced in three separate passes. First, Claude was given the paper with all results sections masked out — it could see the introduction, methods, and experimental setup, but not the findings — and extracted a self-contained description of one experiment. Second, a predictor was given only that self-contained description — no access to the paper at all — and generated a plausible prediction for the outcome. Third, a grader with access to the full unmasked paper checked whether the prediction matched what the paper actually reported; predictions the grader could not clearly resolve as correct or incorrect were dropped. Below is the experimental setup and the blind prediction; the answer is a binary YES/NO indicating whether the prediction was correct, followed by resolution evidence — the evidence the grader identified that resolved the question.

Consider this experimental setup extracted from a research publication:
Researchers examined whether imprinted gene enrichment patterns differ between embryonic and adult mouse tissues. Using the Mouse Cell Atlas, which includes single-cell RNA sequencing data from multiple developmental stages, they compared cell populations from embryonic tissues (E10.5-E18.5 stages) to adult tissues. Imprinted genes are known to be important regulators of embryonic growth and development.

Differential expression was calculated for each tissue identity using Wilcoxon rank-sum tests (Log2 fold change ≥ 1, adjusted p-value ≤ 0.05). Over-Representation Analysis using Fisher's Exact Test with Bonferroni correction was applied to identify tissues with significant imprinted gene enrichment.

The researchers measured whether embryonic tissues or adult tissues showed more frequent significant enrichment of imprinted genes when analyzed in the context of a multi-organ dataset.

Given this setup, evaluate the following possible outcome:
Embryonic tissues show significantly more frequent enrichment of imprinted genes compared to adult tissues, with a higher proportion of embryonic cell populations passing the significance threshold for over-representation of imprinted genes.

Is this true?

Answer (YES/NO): YES